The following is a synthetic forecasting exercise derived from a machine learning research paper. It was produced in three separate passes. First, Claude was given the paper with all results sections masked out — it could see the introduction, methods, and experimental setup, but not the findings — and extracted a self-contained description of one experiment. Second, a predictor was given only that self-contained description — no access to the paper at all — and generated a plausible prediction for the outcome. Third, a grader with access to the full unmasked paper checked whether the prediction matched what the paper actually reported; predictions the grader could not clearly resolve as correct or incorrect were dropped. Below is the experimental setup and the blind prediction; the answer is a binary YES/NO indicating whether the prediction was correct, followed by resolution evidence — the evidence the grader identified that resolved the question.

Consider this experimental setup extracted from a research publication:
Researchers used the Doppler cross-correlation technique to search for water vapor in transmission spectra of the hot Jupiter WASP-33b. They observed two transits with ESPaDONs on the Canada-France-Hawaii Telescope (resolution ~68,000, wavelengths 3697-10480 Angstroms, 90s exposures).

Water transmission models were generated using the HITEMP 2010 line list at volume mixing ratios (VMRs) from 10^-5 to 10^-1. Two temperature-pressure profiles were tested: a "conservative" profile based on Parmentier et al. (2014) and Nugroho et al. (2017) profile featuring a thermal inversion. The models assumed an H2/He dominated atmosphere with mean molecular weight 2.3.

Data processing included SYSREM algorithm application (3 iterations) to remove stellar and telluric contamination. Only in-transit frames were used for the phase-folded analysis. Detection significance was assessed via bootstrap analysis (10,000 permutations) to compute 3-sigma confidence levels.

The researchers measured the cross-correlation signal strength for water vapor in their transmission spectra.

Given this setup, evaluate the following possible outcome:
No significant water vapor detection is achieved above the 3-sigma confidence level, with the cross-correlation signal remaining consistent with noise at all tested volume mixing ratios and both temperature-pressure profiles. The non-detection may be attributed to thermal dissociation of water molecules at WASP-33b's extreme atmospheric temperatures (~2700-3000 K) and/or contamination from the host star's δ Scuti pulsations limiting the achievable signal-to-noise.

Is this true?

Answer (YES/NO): NO